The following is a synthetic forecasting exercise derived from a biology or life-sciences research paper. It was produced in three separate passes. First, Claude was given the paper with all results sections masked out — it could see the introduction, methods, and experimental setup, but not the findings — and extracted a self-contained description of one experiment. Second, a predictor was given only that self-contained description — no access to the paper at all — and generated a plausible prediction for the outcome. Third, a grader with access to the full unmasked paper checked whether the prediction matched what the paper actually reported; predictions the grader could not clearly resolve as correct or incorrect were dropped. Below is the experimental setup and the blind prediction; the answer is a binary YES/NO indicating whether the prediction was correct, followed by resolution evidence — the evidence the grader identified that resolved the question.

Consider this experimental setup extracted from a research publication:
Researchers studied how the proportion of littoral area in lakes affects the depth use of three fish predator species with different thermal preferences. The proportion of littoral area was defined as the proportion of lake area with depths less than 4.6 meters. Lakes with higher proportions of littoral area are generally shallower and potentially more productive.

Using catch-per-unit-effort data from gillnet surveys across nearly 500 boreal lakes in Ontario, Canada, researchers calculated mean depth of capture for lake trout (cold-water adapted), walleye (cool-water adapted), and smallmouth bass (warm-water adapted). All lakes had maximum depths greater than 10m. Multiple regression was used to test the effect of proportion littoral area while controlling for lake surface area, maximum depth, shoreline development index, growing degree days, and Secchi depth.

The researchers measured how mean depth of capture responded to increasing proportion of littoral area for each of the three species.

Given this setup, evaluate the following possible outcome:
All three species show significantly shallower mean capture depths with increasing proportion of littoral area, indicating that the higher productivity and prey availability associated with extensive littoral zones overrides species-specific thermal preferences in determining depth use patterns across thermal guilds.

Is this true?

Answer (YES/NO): NO